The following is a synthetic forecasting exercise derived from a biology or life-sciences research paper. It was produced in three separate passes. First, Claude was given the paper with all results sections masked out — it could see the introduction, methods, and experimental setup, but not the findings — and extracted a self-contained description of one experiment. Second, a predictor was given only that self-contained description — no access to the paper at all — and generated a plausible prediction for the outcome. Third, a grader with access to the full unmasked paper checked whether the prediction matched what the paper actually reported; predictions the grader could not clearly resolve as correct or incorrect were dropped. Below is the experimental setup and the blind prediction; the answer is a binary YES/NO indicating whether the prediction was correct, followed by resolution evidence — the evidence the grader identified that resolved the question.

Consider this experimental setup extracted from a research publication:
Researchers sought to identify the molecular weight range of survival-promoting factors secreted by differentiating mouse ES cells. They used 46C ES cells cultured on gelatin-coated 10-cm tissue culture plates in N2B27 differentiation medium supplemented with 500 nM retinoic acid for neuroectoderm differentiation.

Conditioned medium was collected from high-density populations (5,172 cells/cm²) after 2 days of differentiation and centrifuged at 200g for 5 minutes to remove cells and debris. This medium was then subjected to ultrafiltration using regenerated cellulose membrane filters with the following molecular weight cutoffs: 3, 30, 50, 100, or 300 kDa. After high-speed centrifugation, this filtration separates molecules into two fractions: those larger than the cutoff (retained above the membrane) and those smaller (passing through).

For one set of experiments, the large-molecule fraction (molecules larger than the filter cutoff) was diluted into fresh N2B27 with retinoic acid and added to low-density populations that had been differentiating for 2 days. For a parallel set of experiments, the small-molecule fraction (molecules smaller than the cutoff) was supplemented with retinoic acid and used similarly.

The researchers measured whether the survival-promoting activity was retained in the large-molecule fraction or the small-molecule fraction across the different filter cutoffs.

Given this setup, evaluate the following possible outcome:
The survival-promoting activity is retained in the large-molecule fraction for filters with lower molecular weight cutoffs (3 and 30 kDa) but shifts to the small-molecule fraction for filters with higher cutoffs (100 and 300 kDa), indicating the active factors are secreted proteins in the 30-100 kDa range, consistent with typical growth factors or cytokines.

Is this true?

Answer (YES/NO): NO